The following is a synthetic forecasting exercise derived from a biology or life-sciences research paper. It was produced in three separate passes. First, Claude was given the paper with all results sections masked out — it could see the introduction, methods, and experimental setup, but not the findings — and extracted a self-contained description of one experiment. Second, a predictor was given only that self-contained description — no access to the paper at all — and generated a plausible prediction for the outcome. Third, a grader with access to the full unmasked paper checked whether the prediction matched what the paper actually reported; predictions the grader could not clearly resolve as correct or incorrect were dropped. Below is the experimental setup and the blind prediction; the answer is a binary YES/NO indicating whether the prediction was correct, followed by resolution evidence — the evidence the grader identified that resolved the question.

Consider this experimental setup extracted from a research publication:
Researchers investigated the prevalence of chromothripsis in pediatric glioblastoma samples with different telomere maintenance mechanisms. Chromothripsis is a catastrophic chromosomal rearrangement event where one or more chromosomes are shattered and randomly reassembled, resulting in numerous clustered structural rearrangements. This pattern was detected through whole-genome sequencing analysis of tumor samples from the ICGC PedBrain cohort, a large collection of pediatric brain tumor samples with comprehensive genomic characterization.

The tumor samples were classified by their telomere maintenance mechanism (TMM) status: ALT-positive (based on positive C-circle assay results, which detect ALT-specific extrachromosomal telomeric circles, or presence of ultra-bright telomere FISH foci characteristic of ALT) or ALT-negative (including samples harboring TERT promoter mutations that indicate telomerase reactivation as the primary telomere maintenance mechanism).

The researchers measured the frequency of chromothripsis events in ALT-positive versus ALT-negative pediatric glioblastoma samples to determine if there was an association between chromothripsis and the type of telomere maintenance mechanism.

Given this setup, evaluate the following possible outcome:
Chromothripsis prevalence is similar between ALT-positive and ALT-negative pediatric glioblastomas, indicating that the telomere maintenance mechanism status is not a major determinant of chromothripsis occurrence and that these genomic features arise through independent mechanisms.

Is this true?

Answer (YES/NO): YES